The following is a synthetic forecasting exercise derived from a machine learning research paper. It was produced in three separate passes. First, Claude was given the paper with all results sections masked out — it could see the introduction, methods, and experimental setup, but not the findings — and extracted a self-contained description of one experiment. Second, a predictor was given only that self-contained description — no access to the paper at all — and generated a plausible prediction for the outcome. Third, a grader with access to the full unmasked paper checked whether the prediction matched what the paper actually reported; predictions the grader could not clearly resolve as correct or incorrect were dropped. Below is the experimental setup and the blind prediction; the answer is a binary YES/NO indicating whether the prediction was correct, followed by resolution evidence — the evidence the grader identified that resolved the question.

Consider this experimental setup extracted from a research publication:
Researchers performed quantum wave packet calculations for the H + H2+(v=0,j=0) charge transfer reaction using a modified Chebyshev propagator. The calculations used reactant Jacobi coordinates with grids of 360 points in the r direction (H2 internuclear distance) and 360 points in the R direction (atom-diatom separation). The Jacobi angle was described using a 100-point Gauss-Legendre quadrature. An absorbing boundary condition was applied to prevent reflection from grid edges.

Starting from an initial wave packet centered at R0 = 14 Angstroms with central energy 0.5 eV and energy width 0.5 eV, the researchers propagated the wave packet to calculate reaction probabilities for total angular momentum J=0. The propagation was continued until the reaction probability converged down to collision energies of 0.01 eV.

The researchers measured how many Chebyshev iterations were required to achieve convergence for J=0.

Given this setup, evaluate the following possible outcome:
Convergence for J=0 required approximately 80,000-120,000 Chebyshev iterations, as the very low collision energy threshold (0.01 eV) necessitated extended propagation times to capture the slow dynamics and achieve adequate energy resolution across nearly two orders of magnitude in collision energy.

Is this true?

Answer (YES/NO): YES